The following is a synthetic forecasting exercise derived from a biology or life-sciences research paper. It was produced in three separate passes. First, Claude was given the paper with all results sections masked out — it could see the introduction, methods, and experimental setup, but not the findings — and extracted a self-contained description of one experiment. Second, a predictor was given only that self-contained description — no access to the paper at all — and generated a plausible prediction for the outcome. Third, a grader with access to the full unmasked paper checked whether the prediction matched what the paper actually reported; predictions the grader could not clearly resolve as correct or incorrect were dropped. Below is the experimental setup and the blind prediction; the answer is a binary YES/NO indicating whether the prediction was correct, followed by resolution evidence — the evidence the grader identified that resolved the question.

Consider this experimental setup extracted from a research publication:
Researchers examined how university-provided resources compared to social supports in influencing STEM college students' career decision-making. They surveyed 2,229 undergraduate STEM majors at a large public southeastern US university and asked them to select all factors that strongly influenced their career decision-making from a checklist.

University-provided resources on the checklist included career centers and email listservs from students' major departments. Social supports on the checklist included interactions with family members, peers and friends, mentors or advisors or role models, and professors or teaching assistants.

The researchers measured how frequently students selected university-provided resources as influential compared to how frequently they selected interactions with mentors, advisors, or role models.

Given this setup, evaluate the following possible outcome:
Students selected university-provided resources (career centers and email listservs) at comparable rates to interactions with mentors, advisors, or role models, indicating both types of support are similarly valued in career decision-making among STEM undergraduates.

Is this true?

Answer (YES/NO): NO